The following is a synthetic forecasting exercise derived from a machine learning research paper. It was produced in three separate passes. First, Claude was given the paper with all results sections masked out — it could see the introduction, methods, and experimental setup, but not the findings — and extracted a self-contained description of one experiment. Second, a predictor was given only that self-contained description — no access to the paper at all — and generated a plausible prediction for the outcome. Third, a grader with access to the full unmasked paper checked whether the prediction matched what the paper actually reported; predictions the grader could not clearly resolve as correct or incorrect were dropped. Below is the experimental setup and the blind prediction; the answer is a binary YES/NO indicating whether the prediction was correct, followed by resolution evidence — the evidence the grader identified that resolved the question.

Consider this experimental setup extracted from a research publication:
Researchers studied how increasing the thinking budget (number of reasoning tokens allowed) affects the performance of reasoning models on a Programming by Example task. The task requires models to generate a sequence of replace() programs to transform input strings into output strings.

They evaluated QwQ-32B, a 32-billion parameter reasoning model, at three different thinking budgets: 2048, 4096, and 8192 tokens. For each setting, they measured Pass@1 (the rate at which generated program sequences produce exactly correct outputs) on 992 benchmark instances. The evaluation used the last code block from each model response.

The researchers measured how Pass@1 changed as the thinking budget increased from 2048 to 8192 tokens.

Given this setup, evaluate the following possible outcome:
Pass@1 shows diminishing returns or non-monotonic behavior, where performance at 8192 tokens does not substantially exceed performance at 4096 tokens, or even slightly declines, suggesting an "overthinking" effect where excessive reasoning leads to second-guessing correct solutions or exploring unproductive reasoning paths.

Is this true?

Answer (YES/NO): NO